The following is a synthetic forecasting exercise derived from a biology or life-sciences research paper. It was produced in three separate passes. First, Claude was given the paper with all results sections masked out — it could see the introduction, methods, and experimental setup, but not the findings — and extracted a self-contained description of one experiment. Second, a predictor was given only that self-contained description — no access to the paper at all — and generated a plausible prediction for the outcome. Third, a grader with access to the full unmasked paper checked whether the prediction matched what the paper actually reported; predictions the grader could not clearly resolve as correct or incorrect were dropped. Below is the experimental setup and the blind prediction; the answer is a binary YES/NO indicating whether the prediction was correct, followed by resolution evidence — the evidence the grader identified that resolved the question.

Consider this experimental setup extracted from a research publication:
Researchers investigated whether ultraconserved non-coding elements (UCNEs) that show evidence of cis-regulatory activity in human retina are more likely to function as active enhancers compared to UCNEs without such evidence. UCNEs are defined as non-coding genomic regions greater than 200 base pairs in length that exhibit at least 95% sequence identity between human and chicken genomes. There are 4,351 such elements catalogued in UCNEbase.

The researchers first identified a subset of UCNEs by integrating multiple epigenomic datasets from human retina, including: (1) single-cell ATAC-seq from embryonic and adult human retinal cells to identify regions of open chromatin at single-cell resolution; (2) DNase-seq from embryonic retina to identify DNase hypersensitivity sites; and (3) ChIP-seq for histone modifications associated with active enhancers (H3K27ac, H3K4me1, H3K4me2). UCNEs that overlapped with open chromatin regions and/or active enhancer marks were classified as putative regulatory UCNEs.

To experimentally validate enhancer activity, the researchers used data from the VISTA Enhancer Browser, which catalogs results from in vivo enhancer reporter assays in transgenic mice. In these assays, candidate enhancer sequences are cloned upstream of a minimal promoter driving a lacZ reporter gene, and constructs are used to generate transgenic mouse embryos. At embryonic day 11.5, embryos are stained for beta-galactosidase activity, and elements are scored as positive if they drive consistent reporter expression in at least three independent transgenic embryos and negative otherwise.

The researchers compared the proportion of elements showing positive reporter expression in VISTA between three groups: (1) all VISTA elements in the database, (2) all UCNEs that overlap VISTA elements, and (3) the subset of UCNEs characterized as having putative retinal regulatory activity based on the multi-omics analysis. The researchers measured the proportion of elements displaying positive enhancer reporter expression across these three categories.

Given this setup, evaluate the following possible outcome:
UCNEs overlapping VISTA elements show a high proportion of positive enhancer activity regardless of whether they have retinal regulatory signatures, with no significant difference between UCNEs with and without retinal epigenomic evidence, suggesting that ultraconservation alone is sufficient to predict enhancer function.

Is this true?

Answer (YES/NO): NO